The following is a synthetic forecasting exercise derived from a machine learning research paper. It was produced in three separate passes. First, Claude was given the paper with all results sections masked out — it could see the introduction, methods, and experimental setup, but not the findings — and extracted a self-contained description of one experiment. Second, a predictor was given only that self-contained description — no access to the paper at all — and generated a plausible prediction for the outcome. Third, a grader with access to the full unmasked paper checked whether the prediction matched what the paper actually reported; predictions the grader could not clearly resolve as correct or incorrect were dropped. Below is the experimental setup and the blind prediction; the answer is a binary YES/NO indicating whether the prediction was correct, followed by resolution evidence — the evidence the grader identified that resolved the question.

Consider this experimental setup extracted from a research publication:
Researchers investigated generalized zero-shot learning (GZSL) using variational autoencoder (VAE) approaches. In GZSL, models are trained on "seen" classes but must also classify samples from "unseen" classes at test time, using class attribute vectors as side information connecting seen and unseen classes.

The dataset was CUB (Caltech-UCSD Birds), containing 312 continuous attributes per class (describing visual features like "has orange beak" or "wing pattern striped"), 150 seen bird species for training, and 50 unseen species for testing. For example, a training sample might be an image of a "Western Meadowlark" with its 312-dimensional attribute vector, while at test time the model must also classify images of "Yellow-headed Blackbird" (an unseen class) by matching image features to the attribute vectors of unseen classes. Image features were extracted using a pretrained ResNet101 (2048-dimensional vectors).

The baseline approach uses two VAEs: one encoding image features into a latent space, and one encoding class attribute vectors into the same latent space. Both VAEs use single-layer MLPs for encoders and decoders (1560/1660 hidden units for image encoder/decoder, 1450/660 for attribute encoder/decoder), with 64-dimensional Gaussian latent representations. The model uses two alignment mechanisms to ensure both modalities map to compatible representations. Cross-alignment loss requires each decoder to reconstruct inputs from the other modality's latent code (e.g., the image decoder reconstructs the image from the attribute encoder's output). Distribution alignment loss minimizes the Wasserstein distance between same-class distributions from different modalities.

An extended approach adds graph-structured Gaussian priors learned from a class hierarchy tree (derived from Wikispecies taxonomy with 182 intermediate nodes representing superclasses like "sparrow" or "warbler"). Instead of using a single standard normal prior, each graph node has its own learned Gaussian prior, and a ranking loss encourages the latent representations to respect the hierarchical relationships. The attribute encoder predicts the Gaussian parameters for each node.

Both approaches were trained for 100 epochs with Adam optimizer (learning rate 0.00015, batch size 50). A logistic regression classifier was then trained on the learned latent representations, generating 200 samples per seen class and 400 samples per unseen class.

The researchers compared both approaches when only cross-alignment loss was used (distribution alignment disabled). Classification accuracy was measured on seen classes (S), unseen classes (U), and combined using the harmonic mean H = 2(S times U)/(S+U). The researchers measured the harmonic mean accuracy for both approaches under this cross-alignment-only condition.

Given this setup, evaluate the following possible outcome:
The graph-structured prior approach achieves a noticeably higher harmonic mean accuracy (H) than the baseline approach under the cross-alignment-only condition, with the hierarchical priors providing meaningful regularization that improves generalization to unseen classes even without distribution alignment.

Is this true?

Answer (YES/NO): NO